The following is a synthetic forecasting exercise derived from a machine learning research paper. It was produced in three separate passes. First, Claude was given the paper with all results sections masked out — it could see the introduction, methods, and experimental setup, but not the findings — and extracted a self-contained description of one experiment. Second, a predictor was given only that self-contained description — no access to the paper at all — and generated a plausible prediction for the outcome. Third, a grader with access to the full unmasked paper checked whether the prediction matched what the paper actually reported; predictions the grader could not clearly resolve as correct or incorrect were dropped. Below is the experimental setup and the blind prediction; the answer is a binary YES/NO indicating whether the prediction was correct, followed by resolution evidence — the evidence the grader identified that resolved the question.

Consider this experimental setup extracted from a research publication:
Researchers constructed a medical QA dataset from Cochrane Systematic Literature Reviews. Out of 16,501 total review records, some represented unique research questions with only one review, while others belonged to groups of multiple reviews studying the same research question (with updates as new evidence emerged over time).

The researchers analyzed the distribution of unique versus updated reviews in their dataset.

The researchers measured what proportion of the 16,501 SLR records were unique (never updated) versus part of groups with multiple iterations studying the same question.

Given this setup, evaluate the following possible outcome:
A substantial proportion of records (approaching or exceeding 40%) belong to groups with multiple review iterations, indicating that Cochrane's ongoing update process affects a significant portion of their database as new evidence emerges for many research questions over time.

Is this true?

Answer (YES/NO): NO